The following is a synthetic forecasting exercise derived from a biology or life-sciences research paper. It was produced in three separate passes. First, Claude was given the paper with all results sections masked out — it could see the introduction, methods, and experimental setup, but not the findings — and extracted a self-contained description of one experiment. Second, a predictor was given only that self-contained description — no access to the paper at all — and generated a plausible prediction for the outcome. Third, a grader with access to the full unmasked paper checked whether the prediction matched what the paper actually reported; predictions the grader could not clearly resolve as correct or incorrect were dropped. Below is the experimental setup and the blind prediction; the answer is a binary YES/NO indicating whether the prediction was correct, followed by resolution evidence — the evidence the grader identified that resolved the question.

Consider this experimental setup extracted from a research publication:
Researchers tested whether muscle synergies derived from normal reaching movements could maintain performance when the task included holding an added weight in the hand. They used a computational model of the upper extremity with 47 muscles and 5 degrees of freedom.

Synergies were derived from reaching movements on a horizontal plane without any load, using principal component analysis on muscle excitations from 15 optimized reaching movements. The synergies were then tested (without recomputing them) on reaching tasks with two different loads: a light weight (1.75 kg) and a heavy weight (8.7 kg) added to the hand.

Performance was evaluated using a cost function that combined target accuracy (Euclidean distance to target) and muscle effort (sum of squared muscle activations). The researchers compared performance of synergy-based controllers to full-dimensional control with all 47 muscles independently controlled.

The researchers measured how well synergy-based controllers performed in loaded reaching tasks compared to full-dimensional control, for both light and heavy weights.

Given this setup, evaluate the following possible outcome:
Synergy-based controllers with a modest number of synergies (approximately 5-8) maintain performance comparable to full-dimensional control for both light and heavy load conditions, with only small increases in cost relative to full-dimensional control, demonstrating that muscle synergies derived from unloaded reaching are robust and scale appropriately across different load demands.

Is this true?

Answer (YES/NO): NO